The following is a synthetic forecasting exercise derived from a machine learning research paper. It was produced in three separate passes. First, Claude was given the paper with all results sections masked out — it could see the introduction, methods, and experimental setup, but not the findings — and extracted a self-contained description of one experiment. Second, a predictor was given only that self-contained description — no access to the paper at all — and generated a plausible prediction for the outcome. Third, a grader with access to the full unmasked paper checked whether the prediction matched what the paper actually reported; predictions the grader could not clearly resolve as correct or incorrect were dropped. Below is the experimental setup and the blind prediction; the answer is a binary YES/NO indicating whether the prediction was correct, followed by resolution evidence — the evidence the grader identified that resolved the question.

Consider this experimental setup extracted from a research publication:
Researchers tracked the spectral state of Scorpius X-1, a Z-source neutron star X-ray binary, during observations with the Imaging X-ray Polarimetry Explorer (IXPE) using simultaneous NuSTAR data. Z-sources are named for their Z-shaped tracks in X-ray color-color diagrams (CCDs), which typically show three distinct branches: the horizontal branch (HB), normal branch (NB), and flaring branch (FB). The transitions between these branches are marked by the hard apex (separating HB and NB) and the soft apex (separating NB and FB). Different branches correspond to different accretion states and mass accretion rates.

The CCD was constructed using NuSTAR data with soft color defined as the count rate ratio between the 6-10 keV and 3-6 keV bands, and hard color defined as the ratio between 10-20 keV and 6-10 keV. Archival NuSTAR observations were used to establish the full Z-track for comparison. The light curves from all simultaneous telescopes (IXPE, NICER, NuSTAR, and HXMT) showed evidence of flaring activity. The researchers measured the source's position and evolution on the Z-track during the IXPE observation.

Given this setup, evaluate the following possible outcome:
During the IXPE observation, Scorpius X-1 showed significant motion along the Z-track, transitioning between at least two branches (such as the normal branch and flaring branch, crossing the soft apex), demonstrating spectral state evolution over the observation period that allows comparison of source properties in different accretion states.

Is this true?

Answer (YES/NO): YES